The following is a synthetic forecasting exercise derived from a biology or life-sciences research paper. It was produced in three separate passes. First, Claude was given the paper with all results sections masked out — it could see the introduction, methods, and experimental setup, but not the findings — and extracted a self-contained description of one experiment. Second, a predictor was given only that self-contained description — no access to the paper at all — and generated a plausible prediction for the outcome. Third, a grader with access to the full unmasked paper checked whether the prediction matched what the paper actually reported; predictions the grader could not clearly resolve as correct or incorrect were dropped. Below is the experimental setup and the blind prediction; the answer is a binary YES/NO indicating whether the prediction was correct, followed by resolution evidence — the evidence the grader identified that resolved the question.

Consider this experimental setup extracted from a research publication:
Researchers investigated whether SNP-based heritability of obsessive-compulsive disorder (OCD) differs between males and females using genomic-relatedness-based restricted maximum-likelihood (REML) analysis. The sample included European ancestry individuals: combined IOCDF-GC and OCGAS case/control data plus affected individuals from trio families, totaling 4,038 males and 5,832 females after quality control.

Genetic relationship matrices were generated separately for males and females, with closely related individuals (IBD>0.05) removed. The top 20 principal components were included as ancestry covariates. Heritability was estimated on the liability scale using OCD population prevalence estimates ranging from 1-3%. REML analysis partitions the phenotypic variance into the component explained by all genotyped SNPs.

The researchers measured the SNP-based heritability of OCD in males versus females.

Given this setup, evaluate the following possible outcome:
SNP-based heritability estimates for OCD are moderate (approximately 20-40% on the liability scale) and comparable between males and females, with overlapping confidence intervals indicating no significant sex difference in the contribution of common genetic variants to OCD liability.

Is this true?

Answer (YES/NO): YES